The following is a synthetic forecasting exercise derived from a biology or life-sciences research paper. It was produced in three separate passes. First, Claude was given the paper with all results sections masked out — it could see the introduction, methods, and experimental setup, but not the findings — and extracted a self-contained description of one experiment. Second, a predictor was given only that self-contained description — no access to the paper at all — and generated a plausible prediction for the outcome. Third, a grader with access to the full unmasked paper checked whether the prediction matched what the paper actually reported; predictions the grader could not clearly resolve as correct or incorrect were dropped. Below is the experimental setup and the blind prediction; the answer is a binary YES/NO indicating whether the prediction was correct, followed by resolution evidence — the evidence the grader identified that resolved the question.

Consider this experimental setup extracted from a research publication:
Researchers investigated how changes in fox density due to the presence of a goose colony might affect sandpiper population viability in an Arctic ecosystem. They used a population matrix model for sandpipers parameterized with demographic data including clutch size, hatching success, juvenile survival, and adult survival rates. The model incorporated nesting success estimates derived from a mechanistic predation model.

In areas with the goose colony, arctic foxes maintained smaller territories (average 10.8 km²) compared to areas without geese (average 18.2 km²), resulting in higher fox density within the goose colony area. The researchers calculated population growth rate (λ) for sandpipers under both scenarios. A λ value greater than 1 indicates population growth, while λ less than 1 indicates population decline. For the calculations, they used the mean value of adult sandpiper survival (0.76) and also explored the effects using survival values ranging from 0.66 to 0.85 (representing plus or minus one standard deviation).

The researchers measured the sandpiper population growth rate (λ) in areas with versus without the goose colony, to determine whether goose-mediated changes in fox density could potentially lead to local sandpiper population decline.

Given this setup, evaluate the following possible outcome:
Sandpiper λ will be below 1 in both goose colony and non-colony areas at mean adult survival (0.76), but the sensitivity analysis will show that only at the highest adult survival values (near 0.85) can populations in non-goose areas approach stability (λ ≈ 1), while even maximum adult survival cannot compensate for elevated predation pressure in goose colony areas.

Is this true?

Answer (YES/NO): NO